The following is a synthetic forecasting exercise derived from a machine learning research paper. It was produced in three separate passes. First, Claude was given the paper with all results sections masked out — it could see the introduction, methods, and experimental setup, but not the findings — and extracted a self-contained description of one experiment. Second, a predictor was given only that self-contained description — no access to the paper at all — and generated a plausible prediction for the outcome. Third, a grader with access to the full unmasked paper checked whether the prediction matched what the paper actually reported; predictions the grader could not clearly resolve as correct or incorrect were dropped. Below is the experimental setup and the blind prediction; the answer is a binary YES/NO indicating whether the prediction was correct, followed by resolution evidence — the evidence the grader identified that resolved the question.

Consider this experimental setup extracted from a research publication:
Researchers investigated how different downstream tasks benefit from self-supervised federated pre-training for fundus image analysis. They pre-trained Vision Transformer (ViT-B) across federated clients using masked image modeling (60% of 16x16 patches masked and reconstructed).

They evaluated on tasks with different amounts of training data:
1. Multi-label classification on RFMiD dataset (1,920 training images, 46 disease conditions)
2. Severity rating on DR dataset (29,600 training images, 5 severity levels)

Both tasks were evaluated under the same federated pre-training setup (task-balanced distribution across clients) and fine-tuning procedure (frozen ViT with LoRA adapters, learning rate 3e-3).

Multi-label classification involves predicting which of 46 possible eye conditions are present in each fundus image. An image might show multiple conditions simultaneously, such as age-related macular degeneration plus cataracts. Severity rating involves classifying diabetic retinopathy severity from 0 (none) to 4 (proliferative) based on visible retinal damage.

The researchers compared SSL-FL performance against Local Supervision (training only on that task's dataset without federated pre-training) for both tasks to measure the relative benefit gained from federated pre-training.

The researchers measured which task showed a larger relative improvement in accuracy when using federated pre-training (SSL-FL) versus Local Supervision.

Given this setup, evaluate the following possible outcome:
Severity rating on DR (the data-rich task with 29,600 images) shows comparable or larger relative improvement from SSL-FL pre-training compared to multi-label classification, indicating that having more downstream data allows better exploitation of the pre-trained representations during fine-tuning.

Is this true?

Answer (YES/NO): NO